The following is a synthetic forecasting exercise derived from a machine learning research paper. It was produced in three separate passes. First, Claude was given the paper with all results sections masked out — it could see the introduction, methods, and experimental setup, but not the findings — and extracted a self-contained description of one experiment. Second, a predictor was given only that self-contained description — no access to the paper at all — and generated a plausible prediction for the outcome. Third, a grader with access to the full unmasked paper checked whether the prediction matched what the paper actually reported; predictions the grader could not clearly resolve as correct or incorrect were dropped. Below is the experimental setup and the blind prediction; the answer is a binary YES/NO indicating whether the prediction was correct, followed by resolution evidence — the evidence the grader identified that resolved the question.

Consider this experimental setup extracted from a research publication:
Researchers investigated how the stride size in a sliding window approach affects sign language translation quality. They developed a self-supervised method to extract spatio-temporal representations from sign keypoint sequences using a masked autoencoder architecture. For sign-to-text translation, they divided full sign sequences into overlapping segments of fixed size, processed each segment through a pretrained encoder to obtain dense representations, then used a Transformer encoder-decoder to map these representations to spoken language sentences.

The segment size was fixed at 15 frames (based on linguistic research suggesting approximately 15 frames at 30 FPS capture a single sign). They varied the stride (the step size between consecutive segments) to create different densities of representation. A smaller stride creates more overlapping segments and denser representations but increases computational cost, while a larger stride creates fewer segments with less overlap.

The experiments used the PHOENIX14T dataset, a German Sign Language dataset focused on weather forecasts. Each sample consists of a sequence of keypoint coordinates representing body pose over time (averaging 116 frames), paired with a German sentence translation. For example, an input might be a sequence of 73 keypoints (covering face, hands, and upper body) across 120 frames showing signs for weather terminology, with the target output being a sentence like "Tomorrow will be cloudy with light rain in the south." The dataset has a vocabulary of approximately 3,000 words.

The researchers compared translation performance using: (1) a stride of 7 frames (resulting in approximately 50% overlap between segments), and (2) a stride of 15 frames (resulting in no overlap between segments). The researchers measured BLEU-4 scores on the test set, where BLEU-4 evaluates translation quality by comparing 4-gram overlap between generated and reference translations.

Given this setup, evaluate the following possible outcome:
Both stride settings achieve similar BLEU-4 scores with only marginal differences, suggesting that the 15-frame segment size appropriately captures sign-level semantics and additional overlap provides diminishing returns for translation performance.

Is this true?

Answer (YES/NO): NO